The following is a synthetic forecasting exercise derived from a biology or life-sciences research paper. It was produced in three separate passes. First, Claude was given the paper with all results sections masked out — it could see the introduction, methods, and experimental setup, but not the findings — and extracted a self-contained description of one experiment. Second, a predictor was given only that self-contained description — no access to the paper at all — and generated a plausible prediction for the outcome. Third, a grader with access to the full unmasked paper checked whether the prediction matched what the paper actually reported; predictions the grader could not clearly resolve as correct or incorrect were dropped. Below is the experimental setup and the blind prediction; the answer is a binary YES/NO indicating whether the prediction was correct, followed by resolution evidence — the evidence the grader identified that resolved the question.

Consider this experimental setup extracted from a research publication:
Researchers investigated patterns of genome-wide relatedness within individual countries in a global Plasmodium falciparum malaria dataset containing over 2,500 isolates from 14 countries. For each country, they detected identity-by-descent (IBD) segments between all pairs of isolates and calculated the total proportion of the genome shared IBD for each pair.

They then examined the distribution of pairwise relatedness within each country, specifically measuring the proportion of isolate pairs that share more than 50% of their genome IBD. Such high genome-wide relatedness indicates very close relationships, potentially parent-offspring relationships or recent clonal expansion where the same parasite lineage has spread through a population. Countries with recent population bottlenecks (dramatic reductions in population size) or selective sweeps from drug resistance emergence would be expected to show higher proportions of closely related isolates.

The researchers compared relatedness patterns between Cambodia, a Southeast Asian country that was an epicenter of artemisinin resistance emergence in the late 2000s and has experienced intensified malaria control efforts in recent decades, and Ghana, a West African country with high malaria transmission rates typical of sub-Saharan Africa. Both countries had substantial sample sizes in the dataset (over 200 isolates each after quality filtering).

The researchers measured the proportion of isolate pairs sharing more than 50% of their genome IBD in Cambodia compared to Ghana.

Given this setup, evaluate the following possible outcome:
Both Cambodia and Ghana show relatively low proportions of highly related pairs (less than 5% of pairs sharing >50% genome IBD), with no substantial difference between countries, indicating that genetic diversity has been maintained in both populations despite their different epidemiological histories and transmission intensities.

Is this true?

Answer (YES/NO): NO